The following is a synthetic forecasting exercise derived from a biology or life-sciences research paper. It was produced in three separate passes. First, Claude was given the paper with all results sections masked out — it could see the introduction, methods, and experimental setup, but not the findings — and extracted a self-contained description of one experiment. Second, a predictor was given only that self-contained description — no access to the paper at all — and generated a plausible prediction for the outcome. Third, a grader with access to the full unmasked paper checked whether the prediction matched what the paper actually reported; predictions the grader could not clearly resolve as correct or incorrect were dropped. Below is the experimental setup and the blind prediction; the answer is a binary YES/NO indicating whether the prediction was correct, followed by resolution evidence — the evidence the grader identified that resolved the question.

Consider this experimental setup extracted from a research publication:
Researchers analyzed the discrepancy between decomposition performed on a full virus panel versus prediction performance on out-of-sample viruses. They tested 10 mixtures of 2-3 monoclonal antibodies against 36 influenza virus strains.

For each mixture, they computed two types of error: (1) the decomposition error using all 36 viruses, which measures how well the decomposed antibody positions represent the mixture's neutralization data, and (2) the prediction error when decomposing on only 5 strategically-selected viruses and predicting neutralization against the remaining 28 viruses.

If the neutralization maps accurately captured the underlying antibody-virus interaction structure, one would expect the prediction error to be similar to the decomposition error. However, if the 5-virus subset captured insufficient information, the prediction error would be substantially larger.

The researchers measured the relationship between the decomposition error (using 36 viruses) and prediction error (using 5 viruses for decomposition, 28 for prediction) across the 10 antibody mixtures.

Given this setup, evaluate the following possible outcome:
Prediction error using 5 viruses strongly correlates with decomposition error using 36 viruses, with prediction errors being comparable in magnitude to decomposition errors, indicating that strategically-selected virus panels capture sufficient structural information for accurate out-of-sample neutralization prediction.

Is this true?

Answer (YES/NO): YES